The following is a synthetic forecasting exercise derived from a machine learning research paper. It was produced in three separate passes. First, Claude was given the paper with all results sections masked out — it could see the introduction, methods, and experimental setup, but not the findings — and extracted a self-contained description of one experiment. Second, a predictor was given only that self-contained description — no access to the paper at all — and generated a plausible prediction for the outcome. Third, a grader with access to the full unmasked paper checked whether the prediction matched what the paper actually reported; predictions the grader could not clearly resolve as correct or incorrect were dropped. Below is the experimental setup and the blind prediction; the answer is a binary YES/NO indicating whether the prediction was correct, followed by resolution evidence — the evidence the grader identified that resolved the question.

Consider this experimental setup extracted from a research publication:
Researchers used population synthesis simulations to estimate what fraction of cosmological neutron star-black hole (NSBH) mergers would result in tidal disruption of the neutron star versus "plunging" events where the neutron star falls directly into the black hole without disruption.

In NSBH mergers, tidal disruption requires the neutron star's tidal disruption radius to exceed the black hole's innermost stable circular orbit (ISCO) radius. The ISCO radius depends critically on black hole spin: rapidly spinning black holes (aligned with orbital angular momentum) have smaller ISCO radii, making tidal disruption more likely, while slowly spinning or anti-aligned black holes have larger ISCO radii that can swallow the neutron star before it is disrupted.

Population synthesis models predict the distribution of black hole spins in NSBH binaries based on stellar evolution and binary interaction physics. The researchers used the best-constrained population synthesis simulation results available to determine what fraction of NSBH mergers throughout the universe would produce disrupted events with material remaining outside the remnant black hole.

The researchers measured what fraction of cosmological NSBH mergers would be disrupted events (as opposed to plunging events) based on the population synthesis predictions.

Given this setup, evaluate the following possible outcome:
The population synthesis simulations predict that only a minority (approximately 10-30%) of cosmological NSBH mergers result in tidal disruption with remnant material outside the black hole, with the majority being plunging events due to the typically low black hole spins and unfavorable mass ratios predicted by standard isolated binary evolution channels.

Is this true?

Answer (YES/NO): YES